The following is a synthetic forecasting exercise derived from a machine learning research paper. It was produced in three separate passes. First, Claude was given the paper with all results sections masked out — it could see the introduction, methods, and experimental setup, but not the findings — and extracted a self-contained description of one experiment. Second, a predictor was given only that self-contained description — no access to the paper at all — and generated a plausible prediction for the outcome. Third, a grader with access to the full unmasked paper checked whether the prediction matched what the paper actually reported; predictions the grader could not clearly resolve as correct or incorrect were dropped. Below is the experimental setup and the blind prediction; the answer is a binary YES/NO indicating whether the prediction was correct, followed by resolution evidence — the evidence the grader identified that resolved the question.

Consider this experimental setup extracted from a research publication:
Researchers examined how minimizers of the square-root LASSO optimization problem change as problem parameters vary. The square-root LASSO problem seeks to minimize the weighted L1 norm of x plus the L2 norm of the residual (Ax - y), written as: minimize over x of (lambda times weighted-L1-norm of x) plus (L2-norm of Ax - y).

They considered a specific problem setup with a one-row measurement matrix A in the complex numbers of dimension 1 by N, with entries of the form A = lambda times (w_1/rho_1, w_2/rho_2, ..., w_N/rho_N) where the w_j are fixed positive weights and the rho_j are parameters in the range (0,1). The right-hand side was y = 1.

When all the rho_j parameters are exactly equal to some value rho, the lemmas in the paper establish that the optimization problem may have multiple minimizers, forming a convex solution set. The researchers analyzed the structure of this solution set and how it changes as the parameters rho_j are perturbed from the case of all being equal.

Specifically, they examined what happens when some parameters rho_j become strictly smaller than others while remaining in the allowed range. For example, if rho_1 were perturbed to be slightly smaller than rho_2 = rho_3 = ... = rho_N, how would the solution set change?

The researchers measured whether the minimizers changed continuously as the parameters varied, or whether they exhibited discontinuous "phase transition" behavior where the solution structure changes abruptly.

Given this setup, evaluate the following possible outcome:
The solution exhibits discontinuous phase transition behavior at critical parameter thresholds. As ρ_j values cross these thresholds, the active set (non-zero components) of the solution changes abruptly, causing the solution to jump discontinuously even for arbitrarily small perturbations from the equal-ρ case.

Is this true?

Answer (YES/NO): YES